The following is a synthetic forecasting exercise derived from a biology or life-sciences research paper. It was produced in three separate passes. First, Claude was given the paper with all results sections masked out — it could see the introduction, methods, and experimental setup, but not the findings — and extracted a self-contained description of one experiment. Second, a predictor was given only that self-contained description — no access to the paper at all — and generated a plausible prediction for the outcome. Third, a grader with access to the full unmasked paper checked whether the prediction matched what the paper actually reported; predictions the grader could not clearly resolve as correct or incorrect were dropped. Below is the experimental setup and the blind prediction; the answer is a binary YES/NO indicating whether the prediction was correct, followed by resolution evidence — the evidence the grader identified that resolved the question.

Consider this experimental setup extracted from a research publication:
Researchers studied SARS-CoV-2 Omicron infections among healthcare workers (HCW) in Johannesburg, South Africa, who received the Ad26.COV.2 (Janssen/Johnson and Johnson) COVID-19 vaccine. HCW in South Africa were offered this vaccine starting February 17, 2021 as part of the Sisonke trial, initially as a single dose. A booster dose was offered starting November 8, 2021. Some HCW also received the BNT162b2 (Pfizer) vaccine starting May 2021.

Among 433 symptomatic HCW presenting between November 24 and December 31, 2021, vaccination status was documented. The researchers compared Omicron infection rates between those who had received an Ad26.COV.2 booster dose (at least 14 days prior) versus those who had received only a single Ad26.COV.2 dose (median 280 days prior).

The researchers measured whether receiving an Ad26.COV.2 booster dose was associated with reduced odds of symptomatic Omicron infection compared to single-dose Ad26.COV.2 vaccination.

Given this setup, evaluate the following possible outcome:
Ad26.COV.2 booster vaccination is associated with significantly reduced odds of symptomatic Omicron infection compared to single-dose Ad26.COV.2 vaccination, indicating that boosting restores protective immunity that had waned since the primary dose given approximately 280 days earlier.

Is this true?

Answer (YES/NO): NO